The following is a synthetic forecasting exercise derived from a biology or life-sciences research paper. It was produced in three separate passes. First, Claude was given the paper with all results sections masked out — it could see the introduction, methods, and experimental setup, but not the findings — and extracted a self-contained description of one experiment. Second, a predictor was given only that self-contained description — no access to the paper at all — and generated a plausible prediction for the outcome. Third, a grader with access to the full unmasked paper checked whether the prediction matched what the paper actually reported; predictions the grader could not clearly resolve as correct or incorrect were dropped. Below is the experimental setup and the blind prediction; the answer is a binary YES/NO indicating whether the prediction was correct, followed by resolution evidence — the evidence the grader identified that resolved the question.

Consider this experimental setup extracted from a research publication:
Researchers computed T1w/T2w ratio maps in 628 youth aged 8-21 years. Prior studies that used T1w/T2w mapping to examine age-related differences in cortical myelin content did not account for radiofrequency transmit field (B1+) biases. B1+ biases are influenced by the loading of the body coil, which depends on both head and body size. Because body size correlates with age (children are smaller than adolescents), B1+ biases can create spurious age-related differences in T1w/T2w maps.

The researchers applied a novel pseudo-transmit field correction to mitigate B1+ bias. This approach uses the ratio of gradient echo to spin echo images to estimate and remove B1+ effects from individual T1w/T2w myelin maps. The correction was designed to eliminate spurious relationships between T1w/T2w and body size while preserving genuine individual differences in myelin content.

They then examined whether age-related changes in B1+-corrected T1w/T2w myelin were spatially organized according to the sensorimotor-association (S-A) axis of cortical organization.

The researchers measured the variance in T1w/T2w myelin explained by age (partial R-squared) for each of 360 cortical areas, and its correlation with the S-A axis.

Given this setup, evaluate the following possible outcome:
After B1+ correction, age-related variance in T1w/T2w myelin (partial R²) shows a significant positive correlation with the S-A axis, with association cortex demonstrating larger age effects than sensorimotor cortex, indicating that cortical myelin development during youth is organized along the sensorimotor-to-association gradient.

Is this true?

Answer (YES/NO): NO